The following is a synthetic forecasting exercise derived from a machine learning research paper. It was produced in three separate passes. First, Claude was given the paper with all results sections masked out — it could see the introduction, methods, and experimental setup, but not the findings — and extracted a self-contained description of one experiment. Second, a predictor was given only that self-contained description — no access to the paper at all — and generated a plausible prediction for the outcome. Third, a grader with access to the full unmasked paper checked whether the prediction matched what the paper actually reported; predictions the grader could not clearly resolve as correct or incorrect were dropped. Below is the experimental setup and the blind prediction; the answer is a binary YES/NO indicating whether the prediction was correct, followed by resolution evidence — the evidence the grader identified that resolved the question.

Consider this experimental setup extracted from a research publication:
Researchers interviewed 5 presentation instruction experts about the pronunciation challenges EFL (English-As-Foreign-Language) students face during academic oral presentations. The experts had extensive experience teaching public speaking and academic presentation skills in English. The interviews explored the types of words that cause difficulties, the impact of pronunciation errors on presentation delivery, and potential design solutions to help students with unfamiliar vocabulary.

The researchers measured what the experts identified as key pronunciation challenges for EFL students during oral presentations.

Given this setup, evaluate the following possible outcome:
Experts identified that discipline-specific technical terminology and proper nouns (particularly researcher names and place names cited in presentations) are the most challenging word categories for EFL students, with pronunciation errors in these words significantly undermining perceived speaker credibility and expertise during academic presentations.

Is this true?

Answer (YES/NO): NO